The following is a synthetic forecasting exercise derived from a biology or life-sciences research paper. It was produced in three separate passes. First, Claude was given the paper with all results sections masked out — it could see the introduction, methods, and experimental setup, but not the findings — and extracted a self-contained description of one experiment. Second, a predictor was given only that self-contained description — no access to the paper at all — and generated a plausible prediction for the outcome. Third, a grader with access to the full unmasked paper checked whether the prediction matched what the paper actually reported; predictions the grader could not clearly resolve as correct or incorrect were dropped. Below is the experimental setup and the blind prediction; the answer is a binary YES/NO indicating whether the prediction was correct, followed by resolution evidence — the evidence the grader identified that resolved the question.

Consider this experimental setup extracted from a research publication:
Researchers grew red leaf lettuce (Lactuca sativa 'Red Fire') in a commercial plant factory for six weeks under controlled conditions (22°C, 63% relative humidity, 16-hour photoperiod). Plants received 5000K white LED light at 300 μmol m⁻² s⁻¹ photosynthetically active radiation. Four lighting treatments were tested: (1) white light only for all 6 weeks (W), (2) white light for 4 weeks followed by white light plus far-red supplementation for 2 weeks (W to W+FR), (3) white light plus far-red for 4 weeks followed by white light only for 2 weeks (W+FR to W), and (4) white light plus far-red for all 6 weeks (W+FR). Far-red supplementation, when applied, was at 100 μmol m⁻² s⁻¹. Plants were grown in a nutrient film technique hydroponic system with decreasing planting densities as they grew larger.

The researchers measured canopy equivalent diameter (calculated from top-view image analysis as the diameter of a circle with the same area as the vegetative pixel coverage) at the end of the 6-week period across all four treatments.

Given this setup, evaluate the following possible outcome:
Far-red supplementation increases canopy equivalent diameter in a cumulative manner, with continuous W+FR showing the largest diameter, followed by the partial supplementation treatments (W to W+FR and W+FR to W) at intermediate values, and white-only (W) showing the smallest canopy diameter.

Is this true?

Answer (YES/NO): NO